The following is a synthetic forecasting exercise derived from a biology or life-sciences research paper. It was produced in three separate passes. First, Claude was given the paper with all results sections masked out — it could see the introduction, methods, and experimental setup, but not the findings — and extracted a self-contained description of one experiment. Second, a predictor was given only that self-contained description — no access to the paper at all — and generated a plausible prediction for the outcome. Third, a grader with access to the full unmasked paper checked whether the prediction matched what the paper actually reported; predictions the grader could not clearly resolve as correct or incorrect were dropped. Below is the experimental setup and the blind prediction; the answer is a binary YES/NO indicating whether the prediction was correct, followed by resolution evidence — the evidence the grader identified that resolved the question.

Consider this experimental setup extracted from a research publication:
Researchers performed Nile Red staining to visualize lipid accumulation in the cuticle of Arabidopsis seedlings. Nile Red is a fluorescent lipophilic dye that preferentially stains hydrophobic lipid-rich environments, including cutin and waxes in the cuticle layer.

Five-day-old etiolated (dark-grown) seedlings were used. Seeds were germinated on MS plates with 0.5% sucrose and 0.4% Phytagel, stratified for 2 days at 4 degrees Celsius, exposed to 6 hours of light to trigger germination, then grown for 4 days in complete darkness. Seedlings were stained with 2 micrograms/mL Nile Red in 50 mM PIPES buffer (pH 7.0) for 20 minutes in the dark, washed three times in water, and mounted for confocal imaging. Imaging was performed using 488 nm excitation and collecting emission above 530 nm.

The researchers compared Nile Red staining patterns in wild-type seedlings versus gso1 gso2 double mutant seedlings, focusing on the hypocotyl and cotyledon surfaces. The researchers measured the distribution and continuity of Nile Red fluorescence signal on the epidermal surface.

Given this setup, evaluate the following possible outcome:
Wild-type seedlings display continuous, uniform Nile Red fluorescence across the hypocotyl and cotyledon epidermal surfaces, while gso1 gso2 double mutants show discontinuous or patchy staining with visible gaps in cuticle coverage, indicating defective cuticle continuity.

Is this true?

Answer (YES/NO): YES